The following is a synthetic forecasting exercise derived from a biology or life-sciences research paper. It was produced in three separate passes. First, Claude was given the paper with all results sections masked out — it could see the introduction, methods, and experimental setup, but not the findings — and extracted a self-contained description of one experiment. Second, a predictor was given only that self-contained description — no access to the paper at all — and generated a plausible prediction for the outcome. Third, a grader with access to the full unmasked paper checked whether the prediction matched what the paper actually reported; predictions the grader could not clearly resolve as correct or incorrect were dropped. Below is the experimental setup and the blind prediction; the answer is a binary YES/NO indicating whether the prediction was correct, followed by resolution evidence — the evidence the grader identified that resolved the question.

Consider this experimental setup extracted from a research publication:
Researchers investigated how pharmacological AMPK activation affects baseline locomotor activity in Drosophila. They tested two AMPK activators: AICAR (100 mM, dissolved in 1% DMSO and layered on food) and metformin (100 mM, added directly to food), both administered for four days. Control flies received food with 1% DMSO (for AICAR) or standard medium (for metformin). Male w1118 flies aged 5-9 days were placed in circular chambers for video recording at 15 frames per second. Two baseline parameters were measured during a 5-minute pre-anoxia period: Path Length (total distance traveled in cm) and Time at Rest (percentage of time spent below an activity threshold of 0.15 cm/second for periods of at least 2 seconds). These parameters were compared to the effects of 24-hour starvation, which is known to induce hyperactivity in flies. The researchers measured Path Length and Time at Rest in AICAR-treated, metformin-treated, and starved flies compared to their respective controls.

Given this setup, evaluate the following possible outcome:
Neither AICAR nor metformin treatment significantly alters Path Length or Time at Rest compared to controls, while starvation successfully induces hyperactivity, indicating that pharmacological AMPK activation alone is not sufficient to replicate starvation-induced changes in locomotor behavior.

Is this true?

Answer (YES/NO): NO